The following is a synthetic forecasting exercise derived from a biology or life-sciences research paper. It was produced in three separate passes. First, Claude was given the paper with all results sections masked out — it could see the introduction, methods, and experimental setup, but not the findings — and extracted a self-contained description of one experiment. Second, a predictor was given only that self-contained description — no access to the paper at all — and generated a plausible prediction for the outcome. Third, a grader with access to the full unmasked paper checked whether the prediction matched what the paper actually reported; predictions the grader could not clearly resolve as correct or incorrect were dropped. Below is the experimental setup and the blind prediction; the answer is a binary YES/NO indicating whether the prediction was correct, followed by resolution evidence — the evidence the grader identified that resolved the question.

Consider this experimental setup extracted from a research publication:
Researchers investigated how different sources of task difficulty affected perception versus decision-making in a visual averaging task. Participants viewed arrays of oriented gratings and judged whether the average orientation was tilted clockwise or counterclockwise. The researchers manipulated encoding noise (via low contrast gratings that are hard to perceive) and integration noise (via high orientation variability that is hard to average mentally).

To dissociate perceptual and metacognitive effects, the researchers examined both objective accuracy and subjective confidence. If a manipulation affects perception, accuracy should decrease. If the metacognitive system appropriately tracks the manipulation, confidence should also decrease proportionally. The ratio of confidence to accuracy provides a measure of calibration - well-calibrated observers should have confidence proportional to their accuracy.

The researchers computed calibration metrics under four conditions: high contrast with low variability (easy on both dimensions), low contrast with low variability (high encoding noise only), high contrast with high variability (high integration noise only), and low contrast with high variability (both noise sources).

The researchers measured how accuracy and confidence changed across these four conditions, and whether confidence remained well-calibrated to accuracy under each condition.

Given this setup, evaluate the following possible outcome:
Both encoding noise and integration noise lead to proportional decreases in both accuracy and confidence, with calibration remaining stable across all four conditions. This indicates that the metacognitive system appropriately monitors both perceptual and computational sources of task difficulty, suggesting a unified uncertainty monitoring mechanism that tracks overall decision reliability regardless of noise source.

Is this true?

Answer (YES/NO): NO